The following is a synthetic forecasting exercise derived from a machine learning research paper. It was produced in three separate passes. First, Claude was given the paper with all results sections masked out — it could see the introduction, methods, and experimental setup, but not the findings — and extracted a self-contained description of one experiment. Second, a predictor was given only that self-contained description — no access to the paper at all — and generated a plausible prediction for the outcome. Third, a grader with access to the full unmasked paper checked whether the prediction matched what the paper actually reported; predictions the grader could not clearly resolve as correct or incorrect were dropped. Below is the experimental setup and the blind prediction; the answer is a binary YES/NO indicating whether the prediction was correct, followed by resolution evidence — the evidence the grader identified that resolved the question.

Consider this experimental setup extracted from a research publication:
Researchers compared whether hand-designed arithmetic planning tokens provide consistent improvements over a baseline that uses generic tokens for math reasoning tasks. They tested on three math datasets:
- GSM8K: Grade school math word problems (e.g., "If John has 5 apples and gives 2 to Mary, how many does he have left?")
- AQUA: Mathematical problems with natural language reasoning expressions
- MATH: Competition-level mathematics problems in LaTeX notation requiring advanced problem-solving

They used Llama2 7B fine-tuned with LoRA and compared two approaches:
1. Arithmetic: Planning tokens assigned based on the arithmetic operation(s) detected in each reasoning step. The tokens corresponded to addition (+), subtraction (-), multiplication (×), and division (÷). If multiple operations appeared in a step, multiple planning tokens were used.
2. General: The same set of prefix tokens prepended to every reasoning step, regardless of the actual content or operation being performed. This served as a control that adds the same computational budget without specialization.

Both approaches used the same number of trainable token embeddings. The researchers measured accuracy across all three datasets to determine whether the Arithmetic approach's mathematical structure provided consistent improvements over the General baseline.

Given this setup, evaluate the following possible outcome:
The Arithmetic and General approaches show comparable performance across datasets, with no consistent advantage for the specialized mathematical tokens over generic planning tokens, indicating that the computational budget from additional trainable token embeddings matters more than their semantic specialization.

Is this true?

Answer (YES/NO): YES